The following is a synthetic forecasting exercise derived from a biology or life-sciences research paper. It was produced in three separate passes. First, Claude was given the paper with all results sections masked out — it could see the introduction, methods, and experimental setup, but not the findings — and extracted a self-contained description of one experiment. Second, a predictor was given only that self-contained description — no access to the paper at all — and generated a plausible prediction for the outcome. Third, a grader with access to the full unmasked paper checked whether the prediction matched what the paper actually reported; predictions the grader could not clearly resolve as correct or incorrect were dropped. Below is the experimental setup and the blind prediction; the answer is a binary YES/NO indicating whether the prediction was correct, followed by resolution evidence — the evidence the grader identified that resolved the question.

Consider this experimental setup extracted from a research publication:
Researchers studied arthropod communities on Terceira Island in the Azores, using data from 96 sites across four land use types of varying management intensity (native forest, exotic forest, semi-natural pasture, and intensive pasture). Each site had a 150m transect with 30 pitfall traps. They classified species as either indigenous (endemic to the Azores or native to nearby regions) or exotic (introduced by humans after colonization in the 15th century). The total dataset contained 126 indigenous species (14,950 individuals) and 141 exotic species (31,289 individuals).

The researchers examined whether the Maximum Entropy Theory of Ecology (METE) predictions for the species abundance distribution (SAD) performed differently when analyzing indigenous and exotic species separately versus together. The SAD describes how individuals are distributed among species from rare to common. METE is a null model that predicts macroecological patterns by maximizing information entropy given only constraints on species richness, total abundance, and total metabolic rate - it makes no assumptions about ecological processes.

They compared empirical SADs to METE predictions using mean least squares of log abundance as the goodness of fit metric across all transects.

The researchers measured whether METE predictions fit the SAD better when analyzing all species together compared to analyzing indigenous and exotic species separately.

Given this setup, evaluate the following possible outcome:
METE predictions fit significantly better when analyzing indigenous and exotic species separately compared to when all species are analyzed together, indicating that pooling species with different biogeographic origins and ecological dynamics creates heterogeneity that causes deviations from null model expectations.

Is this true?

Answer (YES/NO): NO